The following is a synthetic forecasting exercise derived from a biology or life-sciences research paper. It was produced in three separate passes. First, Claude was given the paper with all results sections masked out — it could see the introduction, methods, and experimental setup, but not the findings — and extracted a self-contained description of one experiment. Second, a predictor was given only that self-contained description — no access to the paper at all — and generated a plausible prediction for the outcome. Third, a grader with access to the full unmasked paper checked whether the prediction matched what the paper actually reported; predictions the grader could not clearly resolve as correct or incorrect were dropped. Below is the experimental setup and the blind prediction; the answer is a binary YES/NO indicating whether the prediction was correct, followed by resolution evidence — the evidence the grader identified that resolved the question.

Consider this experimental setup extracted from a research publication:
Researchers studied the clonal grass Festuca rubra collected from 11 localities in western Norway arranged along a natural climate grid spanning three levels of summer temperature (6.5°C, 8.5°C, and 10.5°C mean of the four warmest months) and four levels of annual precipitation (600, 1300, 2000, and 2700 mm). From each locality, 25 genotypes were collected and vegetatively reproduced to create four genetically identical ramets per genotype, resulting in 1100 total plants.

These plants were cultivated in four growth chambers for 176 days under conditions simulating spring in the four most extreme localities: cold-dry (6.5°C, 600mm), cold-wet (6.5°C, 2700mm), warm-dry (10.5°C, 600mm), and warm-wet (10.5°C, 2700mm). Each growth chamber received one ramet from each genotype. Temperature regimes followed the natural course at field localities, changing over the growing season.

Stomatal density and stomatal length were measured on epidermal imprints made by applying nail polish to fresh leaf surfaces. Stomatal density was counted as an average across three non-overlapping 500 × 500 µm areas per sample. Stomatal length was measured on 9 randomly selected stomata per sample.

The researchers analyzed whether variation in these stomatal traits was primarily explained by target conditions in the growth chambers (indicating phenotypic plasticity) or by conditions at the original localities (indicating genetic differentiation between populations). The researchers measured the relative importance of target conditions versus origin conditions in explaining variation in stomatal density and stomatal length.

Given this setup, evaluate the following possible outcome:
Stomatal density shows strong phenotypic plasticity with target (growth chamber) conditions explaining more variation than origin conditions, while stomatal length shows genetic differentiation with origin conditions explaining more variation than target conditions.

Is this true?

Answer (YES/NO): NO